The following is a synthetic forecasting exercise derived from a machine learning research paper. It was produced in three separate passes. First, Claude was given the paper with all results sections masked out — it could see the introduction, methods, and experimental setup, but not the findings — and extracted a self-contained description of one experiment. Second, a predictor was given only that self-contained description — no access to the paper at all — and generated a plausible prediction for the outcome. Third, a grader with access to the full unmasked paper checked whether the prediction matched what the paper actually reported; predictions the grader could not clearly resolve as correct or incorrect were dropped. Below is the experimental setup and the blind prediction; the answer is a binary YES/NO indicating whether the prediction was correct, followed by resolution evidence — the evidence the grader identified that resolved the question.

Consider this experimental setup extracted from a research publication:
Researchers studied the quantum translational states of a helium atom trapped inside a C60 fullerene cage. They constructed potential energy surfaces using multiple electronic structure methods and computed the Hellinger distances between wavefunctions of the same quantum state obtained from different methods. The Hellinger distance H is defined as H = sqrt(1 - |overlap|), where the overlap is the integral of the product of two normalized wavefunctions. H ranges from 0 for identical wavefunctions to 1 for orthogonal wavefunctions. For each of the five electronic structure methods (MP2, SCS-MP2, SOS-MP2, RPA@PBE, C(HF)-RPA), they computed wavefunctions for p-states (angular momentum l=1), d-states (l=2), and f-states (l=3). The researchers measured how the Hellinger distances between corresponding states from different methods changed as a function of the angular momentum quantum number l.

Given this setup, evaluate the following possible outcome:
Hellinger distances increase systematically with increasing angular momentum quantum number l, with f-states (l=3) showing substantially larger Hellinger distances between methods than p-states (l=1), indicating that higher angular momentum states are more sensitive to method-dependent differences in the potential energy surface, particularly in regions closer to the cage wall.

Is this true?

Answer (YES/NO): YES